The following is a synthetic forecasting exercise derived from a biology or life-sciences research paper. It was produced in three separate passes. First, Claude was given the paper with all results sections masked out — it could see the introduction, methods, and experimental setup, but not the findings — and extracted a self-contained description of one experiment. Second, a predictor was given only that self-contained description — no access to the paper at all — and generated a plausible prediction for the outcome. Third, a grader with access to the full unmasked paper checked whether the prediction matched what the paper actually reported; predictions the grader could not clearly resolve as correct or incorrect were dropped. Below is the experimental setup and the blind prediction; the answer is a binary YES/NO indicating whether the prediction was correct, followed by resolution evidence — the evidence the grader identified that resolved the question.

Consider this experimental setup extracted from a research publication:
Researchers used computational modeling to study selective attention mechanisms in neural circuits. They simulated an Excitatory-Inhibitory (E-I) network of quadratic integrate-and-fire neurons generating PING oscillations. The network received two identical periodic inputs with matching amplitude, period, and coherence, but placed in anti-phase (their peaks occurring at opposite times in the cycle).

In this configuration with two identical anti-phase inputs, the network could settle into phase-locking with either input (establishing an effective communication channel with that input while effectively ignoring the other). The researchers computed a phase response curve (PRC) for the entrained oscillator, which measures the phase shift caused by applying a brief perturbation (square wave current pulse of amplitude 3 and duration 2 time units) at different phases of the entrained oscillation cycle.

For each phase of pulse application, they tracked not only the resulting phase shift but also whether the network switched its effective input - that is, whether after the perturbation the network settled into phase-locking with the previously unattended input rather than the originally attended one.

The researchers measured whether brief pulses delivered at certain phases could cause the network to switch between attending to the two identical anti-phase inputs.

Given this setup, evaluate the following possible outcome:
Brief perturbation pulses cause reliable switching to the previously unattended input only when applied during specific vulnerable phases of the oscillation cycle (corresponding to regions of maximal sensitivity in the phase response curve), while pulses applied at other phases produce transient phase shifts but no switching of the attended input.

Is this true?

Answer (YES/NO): YES